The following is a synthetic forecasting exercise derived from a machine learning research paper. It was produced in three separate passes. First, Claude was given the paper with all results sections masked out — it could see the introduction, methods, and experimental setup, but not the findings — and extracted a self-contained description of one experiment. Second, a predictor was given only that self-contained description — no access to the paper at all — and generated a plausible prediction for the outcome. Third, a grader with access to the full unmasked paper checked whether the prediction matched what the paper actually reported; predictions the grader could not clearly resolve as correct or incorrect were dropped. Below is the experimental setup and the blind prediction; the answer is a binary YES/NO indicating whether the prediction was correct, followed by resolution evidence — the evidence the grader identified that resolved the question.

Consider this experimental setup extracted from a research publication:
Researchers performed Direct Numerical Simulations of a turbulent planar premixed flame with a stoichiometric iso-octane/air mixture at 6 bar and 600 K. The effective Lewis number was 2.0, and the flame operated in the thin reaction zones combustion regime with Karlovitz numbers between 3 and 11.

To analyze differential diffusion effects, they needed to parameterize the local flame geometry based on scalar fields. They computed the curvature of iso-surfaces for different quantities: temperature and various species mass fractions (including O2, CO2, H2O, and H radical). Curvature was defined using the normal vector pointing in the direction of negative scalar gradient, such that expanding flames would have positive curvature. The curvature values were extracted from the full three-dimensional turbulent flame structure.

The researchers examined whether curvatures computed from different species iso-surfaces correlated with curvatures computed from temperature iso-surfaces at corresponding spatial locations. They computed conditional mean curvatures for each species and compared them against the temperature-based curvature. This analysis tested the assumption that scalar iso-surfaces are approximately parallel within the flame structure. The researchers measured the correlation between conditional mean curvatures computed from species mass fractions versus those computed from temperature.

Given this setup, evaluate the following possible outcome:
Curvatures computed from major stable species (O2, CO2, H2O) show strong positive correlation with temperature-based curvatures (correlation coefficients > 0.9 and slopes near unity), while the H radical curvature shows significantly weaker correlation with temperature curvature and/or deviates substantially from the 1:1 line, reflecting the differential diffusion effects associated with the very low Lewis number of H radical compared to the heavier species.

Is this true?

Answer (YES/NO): NO